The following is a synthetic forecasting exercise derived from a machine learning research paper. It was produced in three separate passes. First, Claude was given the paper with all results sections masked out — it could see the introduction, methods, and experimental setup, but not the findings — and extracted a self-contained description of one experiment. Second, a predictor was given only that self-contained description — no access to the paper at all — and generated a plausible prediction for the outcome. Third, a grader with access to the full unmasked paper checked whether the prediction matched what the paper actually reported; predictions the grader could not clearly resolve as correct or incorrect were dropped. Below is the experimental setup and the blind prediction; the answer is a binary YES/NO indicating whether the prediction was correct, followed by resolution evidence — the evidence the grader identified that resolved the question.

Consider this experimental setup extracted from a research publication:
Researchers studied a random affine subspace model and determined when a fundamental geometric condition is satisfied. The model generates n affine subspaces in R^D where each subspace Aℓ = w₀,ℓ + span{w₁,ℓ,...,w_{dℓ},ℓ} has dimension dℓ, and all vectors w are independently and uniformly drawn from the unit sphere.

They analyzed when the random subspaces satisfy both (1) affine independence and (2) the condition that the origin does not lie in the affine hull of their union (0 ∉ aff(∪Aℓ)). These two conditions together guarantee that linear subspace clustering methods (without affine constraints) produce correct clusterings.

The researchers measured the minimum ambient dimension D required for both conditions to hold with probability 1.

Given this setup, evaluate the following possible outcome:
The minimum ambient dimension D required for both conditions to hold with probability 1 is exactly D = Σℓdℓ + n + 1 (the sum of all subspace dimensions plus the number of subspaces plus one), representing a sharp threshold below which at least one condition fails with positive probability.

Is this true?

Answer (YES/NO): NO